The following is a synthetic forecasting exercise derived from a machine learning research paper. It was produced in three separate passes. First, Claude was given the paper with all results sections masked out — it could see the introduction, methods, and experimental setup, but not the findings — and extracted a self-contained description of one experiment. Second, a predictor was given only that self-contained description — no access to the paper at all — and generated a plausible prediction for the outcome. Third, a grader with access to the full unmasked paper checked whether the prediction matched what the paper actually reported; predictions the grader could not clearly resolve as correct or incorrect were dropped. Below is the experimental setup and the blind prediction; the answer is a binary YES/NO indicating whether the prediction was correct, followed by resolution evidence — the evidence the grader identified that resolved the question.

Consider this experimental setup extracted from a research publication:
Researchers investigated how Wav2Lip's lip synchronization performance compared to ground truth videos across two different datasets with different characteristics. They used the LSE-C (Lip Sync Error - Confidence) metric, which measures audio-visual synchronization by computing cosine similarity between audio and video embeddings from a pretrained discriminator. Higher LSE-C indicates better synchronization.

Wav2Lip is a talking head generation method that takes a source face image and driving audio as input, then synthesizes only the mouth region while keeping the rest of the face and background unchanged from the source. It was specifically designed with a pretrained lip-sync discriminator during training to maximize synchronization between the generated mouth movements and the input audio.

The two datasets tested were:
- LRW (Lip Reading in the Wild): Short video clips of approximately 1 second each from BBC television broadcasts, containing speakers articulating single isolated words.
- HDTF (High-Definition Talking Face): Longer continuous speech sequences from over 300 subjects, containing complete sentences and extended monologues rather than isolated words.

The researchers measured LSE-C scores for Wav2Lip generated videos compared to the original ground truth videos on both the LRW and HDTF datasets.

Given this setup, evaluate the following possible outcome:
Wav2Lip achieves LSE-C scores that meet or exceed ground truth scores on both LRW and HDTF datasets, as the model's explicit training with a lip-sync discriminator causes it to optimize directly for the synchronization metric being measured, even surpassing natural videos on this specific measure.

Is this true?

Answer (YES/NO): NO